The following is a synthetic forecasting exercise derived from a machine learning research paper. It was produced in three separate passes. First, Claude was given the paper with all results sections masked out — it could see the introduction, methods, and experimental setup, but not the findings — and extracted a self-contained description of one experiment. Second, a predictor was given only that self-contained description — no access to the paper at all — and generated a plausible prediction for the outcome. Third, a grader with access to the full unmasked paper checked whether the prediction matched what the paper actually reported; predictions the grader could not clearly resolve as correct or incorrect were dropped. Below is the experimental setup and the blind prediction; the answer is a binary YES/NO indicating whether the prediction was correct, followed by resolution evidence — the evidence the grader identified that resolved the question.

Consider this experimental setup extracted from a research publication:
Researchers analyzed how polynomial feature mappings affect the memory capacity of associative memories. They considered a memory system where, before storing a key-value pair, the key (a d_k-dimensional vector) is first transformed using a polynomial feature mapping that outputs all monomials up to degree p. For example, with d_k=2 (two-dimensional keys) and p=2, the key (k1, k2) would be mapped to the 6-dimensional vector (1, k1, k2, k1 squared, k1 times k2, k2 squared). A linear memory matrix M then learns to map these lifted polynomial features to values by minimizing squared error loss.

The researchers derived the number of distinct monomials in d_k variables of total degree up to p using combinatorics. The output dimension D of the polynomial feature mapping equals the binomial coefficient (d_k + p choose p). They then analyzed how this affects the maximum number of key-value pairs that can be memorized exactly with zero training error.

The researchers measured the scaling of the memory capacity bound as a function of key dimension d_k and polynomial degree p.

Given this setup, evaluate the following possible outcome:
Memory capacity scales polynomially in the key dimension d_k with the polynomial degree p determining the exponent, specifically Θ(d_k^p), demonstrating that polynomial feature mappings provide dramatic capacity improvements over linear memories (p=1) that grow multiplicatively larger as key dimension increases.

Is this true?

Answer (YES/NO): YES